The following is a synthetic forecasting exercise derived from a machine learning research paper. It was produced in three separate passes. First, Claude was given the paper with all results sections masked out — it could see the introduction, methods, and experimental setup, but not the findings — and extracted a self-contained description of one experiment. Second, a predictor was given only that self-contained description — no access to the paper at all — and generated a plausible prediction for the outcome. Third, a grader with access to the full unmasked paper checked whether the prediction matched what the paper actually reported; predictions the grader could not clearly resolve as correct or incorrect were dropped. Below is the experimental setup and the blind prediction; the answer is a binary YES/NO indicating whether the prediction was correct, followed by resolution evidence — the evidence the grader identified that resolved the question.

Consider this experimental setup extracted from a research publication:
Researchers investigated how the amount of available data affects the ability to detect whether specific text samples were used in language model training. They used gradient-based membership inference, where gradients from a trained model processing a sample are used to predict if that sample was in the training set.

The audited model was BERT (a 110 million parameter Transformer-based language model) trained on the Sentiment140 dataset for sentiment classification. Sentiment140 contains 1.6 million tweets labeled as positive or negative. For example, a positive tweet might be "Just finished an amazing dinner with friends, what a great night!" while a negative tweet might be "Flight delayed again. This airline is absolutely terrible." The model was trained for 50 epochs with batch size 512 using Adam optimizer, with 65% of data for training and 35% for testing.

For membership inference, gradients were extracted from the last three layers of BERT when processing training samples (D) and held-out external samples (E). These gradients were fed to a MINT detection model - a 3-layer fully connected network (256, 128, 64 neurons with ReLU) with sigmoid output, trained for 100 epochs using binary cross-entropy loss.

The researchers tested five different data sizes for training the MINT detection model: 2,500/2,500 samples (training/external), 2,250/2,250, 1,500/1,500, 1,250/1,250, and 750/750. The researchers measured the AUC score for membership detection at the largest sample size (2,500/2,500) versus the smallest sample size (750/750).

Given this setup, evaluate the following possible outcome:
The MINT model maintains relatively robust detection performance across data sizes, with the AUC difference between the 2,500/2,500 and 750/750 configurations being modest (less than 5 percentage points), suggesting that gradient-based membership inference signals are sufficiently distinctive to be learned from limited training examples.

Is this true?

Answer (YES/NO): YES